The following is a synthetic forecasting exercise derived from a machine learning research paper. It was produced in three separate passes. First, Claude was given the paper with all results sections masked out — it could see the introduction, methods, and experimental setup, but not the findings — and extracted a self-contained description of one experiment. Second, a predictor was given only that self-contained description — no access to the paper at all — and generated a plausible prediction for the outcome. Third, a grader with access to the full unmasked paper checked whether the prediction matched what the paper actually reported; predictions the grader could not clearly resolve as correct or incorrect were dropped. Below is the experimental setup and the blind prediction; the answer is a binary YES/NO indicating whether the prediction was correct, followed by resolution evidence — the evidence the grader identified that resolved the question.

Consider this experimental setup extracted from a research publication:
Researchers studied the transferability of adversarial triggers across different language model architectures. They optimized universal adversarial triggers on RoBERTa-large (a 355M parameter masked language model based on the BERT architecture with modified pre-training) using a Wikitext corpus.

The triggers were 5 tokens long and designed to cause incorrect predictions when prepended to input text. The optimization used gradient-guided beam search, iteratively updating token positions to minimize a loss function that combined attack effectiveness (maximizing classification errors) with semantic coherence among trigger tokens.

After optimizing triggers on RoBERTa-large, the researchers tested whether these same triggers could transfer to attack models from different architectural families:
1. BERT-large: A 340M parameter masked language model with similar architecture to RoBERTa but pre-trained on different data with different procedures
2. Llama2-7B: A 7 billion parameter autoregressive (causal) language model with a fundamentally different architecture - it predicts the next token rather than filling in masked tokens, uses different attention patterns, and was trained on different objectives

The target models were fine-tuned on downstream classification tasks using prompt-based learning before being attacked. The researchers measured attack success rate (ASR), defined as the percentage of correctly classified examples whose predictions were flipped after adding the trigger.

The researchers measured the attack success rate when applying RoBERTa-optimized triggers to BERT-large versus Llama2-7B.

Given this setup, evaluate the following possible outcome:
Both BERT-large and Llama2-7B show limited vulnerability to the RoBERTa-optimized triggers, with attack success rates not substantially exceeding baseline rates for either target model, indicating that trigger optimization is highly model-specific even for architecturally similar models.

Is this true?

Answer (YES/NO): NO